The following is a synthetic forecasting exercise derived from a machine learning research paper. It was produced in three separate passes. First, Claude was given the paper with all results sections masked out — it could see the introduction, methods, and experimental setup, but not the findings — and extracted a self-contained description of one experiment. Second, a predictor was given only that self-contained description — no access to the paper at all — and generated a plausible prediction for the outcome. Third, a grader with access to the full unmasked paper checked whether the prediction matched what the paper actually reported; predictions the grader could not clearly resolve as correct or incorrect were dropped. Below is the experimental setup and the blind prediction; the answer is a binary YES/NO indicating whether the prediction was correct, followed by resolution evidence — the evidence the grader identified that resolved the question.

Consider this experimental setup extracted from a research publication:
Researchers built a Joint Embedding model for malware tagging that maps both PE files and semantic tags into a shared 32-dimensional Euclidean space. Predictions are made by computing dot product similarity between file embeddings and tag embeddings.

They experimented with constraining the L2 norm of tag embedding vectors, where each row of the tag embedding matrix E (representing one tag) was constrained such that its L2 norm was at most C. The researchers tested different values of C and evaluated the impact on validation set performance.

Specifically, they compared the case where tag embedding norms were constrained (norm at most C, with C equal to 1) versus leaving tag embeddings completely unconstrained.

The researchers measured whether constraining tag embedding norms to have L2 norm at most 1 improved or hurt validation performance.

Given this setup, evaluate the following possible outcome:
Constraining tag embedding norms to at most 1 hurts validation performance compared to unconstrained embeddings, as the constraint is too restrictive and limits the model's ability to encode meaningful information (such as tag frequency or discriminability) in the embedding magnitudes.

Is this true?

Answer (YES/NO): NO